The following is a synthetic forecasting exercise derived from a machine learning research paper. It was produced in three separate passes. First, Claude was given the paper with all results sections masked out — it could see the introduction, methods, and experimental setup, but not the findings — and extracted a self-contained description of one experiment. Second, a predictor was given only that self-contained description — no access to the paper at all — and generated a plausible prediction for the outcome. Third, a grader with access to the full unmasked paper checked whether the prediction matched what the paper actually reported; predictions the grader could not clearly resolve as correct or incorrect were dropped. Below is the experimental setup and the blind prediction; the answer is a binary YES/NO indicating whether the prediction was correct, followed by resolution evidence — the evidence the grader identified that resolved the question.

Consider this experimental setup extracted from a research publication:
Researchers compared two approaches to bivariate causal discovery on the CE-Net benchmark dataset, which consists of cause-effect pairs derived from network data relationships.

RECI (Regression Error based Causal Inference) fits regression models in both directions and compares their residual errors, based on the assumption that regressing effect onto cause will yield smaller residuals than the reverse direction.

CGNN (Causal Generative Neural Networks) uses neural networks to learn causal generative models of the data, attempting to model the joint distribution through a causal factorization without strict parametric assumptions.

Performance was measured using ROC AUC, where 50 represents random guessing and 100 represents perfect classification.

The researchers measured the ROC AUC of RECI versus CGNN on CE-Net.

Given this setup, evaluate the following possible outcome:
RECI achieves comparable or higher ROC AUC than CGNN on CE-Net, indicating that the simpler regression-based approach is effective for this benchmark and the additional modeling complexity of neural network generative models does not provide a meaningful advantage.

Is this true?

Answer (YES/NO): NO